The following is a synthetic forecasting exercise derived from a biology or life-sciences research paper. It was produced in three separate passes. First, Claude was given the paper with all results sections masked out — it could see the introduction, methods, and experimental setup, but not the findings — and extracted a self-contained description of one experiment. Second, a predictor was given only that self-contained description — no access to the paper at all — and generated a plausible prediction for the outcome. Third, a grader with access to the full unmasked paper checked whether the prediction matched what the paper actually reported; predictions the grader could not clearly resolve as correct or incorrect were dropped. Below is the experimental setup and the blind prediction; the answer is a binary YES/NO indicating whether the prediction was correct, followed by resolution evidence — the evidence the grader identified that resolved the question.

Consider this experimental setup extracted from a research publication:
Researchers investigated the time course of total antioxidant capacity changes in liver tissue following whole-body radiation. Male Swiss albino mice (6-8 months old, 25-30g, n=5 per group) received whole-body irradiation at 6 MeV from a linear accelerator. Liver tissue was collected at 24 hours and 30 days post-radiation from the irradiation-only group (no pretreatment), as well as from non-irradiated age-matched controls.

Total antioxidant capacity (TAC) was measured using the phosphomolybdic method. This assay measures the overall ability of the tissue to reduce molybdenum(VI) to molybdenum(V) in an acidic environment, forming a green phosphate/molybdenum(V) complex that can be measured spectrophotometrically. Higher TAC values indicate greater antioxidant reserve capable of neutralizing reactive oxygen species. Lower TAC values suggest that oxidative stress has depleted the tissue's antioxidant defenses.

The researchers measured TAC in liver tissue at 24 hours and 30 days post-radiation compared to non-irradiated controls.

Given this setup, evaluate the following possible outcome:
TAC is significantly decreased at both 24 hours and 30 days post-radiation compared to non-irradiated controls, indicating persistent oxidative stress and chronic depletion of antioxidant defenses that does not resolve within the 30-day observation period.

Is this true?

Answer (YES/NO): YES